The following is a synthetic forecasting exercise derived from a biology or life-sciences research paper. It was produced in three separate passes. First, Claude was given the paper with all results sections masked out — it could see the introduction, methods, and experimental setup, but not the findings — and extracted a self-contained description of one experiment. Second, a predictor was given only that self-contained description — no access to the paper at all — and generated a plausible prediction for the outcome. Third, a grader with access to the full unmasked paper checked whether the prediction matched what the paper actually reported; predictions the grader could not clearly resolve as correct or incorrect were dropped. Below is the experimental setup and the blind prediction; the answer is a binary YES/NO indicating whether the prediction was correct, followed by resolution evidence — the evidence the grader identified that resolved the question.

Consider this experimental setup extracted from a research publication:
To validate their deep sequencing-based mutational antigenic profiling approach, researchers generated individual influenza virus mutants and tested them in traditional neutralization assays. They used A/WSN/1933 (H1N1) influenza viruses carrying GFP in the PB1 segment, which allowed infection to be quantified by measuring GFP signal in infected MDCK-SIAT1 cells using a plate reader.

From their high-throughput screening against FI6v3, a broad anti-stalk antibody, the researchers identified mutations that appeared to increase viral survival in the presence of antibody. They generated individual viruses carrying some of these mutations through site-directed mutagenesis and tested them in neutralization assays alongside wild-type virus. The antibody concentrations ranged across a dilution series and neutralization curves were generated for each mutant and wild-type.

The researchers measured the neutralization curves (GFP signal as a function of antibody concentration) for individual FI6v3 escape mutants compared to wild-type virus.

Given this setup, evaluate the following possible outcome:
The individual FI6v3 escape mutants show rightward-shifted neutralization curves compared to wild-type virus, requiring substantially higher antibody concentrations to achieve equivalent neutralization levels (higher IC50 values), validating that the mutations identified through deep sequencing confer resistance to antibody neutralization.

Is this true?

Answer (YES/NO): NO